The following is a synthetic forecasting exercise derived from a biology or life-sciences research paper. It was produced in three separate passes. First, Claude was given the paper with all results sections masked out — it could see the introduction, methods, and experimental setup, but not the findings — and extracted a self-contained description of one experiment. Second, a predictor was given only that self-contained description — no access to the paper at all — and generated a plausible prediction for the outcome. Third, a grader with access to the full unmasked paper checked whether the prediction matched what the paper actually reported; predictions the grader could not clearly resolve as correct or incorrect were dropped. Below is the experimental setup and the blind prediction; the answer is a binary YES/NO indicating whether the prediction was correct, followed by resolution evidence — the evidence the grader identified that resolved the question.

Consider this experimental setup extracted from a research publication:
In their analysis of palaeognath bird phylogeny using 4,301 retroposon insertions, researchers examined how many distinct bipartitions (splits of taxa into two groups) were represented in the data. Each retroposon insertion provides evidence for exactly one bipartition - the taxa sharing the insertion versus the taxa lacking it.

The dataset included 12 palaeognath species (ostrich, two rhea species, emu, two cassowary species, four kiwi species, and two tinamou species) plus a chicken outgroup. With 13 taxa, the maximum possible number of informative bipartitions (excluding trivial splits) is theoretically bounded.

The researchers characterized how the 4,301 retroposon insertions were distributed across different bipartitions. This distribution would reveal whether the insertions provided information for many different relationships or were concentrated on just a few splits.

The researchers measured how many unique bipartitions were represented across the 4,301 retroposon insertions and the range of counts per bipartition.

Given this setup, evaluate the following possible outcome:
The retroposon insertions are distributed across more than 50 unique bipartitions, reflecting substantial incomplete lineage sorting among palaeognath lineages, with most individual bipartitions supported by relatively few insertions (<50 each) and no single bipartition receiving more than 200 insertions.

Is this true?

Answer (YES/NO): NO